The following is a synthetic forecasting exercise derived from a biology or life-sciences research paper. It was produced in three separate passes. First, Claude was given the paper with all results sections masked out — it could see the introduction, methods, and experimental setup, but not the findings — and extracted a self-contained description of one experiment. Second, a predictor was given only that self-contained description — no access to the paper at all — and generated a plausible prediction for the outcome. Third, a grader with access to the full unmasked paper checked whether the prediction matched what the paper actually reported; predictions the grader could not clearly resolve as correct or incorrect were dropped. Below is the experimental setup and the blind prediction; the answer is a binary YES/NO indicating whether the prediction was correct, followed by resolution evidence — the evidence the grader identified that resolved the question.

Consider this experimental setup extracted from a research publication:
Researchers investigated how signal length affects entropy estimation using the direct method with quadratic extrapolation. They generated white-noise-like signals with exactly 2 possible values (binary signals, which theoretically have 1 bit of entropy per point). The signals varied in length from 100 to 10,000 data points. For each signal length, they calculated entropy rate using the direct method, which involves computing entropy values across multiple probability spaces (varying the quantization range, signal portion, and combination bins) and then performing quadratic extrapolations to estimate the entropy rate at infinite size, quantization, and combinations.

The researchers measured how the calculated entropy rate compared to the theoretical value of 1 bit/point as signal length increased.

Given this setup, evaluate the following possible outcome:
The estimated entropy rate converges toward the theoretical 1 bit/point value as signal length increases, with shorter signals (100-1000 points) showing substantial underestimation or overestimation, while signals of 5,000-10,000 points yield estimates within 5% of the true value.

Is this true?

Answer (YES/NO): NO